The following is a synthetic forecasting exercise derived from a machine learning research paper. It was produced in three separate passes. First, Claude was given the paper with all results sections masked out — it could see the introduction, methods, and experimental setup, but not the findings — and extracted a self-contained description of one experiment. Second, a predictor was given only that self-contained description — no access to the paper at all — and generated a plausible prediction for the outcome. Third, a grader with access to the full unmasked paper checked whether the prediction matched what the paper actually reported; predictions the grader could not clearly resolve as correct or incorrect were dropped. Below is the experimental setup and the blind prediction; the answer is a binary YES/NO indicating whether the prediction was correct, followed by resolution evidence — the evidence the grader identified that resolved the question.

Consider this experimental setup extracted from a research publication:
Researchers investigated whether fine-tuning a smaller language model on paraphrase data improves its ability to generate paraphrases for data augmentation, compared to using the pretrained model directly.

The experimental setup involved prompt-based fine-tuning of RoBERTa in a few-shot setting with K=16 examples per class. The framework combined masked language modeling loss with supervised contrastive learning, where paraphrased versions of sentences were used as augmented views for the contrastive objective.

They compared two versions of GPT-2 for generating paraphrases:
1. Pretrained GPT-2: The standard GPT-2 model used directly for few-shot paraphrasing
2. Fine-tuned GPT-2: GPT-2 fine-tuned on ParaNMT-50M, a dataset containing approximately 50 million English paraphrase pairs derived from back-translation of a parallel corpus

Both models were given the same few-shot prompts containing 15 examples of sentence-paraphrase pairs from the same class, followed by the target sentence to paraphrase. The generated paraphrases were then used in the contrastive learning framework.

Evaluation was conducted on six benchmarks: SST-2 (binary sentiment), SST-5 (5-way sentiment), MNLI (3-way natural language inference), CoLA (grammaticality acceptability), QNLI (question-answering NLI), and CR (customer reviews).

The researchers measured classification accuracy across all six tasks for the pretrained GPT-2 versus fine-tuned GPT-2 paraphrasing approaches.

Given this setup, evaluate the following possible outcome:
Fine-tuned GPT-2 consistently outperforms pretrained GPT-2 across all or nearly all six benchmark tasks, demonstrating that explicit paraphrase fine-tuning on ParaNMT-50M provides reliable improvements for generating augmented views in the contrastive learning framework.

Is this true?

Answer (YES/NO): YES